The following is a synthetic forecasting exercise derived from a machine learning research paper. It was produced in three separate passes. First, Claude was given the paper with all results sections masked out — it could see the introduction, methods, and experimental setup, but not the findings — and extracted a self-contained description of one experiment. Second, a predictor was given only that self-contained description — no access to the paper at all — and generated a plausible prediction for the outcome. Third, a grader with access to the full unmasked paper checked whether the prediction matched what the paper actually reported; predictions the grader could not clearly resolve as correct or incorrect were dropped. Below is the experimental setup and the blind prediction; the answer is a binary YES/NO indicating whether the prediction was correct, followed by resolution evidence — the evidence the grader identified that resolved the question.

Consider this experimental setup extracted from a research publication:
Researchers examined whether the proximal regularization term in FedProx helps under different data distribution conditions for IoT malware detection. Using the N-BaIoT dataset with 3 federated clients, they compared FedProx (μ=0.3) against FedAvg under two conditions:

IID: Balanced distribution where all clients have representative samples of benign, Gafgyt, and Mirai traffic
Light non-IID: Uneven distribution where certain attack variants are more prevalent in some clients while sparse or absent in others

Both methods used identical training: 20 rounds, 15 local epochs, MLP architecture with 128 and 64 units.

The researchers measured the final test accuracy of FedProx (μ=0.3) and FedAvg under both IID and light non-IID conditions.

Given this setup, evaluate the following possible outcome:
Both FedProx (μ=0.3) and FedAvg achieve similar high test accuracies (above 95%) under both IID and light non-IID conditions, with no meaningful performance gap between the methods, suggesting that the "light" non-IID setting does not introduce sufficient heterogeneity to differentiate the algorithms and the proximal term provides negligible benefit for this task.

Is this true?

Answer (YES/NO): NO